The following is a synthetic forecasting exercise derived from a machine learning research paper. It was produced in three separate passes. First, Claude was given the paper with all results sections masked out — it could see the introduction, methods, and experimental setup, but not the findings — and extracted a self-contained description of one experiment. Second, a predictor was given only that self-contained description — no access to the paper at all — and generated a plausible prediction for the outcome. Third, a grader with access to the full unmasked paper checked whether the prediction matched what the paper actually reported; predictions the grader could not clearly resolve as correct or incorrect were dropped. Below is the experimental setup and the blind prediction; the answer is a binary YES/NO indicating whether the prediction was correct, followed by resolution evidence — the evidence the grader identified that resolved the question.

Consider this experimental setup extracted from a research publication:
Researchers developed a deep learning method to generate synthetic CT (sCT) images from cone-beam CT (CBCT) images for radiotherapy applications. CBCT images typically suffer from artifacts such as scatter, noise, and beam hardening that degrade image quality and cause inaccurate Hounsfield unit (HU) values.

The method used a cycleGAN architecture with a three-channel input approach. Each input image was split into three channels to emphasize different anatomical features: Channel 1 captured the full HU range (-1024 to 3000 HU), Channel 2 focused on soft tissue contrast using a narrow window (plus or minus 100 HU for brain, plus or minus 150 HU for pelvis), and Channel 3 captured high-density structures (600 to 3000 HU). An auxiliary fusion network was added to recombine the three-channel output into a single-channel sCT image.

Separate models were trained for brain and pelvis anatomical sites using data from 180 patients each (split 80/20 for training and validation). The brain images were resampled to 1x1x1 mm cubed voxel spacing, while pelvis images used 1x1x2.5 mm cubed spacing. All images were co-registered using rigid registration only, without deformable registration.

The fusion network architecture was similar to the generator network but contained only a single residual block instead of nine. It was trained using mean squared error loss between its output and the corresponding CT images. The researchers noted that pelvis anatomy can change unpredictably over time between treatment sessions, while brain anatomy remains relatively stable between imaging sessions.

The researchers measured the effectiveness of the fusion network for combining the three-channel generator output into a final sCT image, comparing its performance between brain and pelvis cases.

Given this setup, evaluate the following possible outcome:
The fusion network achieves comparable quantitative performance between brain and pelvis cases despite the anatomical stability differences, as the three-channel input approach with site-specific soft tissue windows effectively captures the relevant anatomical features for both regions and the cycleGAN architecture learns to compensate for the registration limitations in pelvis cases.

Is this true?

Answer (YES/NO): NO